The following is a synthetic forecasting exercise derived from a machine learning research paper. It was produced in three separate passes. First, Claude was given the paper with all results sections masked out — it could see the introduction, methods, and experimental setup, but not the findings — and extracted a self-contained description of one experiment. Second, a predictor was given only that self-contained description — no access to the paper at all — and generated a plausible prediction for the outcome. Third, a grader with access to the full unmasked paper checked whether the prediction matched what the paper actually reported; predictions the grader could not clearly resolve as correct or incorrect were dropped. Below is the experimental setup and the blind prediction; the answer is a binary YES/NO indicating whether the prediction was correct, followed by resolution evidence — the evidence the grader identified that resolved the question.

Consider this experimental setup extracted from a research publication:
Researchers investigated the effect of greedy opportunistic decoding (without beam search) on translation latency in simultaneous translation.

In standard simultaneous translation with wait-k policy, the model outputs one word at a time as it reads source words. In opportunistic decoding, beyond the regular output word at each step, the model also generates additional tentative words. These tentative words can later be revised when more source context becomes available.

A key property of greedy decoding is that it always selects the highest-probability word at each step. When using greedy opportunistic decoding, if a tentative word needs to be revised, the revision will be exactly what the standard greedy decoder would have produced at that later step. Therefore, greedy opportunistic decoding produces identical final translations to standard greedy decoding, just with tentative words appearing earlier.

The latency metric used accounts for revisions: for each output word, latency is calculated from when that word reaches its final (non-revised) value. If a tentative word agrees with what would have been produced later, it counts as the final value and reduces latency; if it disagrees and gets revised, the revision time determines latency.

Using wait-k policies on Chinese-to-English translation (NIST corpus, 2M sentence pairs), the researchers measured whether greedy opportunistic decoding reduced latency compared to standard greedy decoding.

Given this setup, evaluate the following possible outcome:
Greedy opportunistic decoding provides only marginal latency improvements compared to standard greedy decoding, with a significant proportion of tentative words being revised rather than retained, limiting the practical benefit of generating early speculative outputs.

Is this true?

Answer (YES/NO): NO